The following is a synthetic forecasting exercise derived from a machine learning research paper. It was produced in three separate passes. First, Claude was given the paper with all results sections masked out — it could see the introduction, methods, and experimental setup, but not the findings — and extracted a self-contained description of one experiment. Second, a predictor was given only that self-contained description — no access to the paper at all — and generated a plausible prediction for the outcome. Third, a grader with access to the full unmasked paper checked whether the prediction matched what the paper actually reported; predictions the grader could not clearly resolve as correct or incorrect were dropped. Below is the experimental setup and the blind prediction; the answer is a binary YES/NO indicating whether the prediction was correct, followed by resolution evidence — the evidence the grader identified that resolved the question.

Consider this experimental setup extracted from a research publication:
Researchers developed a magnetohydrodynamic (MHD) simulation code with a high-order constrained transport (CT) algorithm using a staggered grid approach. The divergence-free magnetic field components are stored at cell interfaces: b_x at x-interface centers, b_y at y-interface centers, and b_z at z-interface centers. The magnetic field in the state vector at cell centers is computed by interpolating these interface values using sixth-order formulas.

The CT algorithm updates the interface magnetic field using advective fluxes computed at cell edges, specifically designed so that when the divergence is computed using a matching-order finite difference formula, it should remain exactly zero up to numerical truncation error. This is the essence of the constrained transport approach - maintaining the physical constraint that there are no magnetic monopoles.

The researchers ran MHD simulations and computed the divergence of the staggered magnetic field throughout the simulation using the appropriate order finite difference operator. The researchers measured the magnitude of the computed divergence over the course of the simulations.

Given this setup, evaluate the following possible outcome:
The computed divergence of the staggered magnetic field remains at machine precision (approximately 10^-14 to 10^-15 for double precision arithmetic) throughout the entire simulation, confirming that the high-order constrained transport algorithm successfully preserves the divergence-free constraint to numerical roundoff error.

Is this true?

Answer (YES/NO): NO